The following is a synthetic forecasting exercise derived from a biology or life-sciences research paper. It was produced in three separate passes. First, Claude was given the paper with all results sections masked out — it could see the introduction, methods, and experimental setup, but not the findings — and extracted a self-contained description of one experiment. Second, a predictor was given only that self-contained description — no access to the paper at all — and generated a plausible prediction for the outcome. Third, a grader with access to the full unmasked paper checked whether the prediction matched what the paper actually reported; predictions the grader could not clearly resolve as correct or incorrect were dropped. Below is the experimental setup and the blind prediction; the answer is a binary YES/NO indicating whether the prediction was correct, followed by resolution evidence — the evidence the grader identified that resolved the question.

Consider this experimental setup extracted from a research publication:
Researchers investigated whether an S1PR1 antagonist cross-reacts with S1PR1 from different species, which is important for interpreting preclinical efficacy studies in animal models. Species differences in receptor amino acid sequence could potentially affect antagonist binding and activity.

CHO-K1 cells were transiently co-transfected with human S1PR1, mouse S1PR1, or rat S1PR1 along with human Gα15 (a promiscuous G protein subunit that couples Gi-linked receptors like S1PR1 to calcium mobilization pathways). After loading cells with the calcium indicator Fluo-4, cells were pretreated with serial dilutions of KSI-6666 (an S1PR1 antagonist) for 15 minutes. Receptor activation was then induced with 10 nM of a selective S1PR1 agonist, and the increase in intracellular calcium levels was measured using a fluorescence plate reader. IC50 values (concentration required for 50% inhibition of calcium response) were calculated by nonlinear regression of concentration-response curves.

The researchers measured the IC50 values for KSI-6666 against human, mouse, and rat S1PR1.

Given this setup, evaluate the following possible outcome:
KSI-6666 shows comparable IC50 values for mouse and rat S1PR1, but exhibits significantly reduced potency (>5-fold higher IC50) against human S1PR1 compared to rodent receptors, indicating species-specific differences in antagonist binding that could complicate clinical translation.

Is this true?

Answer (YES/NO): NO